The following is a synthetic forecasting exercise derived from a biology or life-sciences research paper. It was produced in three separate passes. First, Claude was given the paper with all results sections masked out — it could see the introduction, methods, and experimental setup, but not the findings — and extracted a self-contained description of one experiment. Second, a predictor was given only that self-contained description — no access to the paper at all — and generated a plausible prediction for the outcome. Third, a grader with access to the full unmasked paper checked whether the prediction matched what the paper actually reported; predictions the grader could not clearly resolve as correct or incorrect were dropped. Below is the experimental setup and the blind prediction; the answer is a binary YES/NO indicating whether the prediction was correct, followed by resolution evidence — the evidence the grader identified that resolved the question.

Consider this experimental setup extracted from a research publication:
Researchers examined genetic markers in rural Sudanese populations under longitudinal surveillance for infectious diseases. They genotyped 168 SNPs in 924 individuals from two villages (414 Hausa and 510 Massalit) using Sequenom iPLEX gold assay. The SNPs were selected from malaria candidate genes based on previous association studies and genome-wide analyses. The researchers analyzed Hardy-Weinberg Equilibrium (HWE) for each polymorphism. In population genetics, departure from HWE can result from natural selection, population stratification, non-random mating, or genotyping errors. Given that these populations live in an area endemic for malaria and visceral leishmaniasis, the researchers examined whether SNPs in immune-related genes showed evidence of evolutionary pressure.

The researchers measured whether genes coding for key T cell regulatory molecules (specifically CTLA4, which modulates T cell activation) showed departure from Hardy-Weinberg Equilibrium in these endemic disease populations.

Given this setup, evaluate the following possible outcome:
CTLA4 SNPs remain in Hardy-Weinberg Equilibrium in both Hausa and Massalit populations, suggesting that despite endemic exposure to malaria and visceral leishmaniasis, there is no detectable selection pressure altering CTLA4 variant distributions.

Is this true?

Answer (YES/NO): NO